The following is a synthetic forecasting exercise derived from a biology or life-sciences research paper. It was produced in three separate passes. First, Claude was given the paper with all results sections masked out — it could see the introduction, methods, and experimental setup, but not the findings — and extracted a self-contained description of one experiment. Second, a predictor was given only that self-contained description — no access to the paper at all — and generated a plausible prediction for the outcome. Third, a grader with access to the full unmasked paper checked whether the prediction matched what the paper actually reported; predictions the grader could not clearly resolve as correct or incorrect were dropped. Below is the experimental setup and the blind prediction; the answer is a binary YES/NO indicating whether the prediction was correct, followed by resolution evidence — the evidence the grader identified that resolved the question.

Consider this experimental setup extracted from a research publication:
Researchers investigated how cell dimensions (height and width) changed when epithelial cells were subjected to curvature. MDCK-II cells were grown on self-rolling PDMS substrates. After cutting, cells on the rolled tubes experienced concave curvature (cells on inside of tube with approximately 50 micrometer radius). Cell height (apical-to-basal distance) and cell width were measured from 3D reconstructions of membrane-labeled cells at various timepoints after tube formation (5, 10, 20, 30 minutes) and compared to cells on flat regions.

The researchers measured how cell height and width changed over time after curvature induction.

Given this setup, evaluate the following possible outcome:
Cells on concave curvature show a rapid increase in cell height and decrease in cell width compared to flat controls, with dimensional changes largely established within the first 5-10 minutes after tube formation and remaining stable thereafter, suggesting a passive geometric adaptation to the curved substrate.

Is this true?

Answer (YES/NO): NO